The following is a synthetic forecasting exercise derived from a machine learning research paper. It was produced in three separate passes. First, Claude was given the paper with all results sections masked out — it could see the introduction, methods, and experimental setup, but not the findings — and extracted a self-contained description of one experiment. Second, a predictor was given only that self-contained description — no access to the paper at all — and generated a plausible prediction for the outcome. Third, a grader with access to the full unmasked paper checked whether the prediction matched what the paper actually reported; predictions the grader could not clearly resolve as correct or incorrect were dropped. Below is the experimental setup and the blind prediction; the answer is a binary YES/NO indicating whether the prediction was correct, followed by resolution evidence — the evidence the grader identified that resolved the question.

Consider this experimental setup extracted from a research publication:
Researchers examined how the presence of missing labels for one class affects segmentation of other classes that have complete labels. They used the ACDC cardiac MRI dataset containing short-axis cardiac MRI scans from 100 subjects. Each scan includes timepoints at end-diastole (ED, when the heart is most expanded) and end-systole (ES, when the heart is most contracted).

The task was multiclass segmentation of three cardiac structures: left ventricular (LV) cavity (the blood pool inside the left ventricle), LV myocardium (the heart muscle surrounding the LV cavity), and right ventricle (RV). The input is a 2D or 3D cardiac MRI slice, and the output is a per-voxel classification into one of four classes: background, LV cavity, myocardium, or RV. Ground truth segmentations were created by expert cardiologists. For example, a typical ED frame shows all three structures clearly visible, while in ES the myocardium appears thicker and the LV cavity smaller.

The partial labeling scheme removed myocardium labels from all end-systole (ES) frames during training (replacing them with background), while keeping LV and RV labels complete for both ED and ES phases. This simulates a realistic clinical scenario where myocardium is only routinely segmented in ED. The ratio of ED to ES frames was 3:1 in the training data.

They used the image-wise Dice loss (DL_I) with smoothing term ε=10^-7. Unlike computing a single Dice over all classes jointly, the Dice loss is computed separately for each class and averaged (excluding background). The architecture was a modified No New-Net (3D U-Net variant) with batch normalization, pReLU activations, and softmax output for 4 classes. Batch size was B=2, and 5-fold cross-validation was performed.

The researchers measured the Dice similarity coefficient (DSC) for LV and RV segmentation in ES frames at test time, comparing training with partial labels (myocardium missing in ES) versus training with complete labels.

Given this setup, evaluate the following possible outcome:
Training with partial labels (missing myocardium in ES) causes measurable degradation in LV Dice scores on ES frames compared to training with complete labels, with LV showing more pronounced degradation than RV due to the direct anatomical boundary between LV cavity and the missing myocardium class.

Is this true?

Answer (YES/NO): NO